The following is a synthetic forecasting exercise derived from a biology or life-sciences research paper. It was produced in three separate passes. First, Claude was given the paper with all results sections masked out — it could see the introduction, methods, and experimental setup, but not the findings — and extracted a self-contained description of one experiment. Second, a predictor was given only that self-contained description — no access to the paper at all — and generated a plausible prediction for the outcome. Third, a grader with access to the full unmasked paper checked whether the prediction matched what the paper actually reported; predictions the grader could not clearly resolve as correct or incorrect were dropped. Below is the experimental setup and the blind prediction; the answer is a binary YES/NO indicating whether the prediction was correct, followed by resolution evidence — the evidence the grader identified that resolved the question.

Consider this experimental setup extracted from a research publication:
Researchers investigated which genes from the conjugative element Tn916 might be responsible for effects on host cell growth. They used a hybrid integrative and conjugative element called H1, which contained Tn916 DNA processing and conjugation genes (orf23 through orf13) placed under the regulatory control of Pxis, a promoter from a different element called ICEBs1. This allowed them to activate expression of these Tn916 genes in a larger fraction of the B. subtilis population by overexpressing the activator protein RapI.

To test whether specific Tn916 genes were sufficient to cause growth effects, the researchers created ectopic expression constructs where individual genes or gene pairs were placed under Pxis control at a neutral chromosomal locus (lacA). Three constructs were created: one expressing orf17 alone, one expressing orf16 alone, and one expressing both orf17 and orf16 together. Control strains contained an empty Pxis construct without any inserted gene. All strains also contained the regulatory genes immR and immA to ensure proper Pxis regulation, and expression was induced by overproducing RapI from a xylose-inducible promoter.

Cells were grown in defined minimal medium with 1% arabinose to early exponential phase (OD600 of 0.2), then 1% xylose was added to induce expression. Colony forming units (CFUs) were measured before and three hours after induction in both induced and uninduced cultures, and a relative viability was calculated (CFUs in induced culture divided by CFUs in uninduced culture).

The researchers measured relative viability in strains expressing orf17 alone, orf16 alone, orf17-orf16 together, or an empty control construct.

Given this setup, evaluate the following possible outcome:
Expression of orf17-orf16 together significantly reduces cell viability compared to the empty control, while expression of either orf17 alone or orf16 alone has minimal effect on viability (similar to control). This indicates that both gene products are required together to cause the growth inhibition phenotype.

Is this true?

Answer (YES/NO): YES